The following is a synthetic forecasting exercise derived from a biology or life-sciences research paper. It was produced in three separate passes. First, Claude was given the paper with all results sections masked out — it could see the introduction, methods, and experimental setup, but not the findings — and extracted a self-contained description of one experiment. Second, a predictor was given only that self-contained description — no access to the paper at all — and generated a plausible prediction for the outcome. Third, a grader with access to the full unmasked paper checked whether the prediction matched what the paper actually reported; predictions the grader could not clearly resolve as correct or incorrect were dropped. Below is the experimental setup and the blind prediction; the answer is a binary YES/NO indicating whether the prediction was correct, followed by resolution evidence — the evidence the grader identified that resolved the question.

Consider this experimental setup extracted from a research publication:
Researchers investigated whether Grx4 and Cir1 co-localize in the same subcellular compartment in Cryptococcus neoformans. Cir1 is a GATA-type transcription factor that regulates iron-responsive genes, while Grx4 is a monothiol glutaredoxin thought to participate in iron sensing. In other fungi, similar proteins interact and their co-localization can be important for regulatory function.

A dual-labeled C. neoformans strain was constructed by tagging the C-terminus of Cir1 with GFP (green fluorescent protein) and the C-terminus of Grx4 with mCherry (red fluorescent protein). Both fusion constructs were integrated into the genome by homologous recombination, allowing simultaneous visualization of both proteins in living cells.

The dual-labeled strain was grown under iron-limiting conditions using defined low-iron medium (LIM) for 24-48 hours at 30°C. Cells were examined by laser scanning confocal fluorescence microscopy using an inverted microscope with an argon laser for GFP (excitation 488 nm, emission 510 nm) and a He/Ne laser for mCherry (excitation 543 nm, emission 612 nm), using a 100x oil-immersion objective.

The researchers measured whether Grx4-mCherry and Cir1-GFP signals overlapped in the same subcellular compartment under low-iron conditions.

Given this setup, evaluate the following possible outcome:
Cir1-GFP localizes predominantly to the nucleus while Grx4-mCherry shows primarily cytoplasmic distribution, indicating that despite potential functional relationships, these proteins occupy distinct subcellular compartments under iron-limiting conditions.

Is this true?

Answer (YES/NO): NO